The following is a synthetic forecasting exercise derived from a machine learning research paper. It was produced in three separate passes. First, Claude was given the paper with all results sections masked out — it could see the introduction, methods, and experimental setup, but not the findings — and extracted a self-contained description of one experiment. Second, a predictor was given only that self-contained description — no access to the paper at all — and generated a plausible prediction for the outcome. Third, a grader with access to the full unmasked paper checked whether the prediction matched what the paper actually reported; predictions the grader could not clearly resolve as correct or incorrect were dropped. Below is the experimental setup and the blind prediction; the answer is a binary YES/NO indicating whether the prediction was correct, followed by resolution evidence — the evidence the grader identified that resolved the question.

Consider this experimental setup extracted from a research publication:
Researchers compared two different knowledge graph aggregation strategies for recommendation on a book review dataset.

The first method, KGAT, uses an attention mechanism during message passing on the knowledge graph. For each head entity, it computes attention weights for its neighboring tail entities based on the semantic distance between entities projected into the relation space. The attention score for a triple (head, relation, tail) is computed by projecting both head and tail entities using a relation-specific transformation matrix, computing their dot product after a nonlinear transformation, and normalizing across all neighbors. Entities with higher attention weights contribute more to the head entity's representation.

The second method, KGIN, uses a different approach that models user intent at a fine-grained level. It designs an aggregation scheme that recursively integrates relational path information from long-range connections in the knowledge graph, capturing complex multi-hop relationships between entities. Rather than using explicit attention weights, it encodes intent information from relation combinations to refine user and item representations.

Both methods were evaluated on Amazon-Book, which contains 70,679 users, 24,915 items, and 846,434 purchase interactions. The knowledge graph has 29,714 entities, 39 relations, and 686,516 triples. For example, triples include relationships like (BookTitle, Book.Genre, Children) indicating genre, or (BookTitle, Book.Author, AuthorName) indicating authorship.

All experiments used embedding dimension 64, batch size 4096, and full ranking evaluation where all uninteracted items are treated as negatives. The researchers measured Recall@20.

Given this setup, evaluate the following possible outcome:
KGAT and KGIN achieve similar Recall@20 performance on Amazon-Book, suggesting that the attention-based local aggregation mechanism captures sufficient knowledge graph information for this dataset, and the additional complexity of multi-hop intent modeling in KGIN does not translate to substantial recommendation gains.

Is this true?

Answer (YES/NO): NO